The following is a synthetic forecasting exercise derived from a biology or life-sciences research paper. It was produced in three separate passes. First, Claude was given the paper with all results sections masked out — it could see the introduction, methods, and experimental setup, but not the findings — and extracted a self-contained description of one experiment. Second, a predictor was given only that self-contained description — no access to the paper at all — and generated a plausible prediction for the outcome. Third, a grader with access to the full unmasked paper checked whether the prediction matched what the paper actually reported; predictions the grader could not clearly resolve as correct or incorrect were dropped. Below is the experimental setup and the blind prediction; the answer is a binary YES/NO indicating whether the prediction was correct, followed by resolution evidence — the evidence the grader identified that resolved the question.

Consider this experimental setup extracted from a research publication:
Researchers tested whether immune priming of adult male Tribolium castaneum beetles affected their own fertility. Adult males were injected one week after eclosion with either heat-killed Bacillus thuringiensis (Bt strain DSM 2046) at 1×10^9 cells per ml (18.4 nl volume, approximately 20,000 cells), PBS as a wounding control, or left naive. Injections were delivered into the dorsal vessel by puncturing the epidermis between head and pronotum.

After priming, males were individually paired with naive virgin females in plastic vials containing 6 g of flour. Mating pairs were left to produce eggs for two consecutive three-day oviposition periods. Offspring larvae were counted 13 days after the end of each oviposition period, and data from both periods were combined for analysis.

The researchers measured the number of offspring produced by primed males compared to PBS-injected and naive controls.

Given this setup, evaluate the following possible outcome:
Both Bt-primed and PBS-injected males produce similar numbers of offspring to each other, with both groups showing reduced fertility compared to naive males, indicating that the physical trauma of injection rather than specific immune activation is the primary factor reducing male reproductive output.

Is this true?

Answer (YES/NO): NO